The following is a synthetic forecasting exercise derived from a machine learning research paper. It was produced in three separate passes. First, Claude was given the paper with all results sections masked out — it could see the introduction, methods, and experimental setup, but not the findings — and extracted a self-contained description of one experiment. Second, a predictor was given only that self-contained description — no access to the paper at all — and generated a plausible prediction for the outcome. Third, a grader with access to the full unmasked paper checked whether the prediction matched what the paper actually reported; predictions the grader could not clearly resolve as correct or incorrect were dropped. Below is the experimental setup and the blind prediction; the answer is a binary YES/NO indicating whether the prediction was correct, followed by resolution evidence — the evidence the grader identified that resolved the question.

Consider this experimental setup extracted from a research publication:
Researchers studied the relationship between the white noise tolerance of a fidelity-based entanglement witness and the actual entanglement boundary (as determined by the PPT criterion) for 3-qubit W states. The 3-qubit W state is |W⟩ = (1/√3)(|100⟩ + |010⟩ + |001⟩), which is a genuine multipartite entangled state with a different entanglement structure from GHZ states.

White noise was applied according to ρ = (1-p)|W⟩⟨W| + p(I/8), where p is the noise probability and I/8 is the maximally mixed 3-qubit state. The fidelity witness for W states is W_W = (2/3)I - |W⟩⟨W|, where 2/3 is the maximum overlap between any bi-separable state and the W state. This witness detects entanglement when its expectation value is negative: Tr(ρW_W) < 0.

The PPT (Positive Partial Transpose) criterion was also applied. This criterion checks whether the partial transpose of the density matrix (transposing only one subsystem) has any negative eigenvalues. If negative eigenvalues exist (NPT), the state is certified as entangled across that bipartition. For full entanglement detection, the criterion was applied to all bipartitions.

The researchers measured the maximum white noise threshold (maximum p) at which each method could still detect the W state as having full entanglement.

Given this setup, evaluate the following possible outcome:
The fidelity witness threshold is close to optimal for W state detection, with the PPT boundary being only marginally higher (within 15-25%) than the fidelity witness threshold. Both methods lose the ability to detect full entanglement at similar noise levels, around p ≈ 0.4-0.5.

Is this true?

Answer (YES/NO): NO